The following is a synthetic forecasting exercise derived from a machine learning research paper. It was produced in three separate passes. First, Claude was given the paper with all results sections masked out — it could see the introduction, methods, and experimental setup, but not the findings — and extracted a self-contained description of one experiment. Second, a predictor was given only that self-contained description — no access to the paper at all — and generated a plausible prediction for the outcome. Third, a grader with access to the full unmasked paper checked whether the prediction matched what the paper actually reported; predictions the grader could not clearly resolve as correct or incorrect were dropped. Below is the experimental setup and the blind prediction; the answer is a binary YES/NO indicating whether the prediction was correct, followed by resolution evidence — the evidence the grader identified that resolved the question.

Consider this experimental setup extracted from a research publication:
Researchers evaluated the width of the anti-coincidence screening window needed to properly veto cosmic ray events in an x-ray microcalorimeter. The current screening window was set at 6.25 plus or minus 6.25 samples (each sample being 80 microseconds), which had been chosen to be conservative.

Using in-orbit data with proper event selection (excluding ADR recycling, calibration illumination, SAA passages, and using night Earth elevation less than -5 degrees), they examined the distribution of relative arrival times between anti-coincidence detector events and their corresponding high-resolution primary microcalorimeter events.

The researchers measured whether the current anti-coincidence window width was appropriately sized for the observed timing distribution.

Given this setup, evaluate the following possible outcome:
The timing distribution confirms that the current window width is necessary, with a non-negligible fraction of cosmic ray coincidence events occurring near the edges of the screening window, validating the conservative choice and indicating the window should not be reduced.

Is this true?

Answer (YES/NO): NO